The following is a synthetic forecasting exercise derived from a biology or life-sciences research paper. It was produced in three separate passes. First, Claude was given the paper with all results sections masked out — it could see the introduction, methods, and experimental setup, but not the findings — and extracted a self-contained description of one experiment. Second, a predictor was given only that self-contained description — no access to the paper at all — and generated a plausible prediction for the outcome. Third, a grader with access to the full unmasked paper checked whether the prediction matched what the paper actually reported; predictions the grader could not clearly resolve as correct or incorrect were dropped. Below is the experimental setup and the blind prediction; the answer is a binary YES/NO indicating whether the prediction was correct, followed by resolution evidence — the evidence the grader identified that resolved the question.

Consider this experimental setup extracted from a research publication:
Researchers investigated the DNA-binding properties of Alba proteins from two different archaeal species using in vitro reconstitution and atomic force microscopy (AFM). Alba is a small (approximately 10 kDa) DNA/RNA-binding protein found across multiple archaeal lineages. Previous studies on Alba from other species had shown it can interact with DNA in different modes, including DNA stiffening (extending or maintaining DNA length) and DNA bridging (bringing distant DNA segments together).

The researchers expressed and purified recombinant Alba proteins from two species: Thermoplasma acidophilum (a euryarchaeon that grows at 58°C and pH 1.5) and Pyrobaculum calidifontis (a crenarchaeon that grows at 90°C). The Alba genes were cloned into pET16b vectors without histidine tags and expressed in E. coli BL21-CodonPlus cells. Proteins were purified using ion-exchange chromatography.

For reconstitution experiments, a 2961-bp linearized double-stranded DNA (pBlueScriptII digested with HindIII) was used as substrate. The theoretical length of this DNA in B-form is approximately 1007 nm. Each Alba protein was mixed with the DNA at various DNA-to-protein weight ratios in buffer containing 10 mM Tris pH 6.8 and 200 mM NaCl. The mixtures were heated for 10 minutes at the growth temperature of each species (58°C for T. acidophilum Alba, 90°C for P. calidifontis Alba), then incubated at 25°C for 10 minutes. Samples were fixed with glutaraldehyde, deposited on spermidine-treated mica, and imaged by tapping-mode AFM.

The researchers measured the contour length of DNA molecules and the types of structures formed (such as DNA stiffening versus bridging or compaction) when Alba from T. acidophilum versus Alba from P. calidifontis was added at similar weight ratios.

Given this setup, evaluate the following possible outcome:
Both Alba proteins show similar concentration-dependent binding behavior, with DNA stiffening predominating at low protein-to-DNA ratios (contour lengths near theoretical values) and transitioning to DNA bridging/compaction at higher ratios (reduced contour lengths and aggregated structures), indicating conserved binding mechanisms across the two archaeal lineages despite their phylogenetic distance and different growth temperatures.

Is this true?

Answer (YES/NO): NO